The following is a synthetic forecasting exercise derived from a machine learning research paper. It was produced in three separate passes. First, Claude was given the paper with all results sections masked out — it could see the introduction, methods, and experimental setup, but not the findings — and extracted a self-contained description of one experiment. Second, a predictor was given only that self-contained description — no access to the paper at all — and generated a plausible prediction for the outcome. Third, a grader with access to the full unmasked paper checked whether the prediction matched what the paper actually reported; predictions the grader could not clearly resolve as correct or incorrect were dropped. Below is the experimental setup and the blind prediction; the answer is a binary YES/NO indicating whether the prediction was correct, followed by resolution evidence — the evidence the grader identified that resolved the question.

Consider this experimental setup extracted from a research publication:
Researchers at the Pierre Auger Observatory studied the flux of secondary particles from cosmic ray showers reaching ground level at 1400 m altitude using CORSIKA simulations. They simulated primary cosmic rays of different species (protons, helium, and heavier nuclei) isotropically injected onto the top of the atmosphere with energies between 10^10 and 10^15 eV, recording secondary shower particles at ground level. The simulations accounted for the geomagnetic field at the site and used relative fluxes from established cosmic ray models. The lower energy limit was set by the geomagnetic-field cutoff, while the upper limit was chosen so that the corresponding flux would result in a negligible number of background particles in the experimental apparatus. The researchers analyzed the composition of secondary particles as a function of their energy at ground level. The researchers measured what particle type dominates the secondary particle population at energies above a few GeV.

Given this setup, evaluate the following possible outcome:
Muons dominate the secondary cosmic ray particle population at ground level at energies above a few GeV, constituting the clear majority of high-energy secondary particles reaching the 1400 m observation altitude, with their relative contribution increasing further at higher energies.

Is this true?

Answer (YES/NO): YES